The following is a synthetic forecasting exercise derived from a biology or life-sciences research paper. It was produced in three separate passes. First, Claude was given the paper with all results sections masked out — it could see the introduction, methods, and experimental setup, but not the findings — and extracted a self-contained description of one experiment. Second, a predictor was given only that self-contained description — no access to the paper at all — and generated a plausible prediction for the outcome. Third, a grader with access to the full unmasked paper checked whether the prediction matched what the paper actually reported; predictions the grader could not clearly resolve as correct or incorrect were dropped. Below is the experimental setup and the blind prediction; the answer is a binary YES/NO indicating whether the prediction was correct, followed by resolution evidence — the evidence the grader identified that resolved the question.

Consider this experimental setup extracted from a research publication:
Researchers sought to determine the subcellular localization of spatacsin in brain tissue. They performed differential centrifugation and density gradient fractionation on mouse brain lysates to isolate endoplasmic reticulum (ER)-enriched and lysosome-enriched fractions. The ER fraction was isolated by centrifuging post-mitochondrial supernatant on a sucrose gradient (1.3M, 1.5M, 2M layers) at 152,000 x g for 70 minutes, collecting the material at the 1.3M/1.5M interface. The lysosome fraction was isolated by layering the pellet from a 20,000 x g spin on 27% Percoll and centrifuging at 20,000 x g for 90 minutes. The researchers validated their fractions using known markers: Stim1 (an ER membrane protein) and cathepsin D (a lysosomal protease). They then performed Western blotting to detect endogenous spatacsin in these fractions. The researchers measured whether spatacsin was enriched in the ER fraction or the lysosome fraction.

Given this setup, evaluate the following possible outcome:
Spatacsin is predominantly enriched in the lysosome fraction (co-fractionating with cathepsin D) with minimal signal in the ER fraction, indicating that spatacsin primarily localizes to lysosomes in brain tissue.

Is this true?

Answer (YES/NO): NO